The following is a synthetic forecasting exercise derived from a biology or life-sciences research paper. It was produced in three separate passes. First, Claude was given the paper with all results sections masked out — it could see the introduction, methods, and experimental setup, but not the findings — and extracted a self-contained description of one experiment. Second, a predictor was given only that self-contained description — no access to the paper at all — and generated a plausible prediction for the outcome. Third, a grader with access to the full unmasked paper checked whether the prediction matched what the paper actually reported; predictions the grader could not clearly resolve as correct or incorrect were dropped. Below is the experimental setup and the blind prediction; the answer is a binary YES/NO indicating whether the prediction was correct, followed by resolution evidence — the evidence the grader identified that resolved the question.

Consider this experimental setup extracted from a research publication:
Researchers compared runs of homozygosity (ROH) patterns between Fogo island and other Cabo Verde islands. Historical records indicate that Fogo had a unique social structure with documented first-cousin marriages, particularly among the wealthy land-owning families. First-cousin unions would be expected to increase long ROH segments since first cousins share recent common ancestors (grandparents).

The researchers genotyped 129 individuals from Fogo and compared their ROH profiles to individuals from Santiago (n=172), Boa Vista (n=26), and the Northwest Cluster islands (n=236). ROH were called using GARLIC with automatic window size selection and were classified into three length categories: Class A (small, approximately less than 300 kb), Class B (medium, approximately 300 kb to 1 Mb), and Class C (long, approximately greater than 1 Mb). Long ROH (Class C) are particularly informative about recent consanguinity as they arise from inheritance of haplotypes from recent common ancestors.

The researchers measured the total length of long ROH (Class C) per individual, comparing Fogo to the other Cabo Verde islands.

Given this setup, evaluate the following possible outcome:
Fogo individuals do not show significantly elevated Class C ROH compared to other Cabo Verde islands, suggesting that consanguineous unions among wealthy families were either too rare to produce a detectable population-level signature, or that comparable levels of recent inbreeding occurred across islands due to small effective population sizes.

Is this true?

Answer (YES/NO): NO